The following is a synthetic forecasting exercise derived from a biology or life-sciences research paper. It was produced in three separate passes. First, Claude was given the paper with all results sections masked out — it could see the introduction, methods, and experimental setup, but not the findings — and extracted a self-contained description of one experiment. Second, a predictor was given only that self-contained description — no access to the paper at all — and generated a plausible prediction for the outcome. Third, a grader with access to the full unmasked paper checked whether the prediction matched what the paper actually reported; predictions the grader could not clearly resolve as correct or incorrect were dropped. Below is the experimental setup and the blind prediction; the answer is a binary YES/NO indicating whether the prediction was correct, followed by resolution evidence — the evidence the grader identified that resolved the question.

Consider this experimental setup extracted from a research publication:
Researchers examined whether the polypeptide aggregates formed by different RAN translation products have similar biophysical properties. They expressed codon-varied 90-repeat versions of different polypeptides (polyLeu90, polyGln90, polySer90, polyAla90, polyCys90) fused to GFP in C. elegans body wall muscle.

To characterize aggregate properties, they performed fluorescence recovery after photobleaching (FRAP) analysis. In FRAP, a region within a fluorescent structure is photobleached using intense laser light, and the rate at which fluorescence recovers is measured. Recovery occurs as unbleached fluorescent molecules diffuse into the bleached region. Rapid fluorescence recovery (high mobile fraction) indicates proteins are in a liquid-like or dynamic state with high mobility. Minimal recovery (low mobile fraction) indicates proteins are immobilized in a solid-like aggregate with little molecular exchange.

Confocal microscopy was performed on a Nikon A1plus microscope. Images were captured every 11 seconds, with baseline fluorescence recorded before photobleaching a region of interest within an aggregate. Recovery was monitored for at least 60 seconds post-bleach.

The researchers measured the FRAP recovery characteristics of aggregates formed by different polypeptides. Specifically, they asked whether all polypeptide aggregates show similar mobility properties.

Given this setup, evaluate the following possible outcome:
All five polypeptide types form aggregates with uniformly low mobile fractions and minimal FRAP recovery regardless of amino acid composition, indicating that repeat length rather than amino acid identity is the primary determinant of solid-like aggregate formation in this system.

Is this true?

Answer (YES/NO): NO